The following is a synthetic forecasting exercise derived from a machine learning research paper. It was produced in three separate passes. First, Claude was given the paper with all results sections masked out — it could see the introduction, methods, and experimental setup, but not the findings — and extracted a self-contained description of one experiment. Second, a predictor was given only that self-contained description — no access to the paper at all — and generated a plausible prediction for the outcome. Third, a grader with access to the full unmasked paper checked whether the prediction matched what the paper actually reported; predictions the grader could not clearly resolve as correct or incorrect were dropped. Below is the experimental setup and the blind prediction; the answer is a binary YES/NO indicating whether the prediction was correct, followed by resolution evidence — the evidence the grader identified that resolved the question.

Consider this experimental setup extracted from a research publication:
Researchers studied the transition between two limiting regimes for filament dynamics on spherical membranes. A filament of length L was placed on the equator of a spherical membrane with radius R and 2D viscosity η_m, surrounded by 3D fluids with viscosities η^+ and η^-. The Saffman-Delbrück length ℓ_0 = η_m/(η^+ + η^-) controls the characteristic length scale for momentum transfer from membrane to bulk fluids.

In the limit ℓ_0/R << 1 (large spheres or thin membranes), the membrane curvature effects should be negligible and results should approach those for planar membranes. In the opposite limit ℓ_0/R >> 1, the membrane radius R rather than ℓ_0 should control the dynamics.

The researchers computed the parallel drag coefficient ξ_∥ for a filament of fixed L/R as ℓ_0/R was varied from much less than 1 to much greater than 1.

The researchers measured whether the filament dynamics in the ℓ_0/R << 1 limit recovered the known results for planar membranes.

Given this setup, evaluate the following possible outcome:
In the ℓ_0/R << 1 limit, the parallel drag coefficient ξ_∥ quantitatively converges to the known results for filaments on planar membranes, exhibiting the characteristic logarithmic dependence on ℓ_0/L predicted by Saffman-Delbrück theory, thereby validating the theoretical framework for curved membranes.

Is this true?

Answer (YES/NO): YES